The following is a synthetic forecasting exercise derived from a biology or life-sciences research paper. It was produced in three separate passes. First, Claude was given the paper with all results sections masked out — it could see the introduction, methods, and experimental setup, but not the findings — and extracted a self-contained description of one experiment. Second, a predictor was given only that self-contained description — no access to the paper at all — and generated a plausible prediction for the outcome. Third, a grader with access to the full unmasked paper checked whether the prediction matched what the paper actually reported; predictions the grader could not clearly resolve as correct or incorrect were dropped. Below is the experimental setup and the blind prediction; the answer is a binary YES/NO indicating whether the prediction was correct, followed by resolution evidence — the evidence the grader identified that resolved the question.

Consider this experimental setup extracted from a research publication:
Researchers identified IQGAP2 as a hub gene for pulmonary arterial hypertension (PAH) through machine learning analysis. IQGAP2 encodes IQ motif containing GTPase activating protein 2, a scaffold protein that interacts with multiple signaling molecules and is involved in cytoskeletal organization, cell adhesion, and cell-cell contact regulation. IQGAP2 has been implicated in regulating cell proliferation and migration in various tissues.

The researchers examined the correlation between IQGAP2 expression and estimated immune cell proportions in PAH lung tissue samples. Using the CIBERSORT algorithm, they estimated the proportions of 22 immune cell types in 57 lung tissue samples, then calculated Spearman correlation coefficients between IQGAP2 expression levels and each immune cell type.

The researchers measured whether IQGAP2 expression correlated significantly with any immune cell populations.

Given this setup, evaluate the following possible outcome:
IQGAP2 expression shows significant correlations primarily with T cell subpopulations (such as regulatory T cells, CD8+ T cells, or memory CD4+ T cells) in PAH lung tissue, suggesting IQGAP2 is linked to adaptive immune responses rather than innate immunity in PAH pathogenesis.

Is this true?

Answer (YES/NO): NO